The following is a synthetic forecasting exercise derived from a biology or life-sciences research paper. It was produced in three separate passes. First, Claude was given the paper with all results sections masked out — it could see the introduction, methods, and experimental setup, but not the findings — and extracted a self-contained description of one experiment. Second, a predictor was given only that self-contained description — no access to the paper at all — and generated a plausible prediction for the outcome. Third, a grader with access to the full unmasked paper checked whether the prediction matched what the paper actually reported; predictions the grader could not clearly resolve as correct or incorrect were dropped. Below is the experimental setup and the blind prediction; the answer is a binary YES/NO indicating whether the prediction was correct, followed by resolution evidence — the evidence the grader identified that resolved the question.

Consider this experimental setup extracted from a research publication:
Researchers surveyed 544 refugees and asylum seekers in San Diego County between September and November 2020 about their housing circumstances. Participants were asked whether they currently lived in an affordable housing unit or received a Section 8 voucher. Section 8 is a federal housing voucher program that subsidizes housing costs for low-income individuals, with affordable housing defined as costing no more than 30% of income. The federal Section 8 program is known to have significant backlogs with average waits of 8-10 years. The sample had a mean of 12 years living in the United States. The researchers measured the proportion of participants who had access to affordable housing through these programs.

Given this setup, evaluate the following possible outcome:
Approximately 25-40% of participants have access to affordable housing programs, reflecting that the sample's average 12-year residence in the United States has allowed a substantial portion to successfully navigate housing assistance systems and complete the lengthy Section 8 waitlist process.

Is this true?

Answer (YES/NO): YES